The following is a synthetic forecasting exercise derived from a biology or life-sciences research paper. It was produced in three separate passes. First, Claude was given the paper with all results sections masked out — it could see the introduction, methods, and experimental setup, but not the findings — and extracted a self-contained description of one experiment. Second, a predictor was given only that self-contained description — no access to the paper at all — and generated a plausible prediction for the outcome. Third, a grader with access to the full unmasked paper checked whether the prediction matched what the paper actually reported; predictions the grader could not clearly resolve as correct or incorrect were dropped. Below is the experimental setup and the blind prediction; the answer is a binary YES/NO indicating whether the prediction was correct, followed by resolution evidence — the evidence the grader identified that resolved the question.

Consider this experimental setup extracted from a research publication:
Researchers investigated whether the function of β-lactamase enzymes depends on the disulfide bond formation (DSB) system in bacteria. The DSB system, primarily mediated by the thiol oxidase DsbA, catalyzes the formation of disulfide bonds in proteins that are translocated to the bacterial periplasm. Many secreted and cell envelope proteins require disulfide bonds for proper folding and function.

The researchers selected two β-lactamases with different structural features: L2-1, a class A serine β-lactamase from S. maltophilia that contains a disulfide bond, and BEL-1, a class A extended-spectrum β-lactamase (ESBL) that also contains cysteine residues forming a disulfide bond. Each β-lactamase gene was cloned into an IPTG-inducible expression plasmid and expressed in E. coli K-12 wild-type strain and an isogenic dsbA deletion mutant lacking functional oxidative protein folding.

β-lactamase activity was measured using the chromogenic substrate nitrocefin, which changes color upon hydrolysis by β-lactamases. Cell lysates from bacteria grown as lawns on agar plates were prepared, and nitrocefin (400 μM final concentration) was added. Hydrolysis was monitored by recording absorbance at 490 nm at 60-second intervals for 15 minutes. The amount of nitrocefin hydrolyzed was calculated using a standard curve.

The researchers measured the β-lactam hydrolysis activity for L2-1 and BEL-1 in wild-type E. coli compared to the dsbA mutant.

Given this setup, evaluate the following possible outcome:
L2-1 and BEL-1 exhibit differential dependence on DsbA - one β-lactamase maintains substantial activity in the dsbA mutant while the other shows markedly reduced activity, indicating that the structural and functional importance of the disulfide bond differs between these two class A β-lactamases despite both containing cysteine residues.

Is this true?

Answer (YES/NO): YES